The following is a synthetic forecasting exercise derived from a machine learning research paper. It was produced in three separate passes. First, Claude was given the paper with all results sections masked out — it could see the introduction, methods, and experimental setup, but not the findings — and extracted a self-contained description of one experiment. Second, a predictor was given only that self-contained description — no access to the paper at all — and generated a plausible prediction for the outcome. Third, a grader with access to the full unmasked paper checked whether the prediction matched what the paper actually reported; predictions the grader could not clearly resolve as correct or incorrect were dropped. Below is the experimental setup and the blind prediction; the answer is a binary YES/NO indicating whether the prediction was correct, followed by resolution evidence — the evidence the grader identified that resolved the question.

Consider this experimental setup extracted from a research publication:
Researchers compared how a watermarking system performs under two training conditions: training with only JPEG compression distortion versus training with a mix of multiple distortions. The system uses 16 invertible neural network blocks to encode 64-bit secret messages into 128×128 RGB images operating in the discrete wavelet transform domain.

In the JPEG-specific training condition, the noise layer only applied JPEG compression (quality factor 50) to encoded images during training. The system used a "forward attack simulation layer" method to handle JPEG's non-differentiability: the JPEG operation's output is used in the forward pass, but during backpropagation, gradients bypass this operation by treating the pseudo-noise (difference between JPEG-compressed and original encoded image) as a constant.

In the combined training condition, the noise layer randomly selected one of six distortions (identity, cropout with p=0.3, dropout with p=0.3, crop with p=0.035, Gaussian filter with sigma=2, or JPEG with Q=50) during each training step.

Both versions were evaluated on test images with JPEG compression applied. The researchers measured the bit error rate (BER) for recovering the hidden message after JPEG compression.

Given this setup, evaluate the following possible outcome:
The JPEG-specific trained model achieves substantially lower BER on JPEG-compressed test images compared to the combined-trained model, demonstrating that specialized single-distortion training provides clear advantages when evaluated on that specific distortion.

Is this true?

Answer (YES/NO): NO